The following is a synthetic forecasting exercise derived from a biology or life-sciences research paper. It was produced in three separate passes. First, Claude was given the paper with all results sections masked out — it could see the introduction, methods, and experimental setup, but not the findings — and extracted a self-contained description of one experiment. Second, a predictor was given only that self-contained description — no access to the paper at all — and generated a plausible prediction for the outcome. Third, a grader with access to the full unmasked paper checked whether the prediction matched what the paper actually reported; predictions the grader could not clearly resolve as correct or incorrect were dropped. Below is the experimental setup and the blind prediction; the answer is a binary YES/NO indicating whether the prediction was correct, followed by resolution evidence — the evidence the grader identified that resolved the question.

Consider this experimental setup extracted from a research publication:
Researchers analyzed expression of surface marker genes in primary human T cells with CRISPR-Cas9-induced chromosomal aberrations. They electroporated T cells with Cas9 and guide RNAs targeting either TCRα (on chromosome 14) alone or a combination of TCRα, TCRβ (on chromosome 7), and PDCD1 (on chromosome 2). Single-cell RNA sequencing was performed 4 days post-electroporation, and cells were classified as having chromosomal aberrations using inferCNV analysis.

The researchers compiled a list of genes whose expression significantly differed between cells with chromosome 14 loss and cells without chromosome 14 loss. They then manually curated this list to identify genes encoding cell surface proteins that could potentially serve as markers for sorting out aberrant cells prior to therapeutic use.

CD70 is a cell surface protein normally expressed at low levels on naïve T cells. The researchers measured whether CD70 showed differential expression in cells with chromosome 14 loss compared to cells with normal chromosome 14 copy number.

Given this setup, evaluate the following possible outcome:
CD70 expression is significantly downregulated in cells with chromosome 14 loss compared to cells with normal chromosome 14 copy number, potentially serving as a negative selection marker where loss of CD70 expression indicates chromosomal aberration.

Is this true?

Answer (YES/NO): NO